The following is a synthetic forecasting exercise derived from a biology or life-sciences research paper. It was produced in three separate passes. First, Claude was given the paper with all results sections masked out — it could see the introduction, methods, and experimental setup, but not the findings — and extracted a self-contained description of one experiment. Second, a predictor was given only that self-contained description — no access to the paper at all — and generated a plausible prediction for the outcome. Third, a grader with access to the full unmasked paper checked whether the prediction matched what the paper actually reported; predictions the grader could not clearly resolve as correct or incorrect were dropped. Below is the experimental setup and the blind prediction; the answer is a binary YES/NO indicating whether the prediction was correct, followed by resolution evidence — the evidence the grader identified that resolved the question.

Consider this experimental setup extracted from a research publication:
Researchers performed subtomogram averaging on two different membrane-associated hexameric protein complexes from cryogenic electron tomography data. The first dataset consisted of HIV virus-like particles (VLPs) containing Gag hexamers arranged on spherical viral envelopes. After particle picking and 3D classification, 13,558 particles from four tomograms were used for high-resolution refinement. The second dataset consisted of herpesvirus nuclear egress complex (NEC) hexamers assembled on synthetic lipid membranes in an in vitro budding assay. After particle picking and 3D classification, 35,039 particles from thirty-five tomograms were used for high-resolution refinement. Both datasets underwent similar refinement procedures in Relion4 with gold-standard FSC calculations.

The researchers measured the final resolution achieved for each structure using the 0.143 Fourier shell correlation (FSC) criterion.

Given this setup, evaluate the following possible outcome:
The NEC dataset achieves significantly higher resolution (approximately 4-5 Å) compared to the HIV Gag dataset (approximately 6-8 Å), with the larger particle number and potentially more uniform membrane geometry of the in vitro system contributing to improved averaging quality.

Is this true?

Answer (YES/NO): NO